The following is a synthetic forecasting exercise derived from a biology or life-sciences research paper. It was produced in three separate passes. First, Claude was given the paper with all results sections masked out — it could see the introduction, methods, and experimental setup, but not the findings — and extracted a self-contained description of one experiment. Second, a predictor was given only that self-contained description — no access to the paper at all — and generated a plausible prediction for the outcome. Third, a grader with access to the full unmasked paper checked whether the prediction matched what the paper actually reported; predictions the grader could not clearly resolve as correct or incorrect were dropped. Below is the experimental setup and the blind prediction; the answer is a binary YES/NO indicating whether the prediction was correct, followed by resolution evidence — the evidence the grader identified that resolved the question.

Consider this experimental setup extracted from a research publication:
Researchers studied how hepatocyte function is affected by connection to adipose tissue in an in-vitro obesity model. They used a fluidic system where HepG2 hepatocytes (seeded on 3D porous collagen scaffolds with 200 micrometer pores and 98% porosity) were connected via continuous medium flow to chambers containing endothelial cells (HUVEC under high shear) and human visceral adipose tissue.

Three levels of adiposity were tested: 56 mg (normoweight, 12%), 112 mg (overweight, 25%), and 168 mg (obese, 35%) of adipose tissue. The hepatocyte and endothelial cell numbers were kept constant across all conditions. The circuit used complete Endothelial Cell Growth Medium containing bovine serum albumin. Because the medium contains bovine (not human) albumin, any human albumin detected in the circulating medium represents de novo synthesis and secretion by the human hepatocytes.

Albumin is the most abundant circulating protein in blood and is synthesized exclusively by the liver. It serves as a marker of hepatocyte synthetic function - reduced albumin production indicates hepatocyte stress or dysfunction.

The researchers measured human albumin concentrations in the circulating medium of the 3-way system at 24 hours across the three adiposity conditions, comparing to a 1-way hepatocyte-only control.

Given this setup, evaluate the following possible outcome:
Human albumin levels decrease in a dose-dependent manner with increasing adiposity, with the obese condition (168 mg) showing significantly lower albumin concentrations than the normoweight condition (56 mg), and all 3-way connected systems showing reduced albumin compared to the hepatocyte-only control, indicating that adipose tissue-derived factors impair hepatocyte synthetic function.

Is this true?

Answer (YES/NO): NO